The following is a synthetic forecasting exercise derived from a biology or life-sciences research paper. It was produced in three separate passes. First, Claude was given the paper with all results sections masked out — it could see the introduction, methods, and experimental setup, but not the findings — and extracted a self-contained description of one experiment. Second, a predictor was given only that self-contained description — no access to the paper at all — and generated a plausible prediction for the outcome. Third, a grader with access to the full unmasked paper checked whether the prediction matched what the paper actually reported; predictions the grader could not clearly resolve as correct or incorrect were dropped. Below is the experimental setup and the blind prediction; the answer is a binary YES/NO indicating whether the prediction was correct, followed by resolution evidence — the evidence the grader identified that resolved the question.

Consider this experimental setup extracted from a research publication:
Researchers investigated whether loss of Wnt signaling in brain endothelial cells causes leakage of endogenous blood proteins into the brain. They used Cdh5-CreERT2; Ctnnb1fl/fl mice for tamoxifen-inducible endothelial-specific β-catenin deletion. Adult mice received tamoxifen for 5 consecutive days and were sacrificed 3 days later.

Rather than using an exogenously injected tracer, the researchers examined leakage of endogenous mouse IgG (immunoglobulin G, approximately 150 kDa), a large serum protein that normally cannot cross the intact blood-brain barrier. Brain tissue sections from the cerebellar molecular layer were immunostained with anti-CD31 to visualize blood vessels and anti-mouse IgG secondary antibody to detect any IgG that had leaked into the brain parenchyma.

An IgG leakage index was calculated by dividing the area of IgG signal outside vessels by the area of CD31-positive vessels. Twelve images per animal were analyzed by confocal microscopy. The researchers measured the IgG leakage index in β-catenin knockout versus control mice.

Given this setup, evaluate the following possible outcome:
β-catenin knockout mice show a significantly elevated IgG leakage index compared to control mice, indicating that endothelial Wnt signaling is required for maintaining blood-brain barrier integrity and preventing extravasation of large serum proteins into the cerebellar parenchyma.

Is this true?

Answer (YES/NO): YES